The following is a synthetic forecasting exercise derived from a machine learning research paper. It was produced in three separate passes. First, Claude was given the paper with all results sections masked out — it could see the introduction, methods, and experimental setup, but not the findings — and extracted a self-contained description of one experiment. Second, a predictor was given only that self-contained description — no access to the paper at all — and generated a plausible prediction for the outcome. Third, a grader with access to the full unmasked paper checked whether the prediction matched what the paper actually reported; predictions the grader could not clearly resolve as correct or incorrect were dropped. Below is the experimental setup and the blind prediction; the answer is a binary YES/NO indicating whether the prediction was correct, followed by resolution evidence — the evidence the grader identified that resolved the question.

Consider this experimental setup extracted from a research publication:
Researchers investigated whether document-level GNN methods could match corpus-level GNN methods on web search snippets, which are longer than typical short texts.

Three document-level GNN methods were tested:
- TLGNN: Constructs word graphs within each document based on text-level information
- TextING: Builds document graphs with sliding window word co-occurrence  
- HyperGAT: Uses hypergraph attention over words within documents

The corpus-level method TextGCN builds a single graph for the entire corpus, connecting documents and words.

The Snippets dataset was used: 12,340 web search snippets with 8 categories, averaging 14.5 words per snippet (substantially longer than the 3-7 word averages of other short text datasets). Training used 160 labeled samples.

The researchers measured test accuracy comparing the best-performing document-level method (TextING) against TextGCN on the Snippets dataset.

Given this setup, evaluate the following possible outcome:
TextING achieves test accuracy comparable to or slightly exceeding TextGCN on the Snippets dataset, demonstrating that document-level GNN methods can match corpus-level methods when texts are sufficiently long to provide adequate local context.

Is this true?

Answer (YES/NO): NO